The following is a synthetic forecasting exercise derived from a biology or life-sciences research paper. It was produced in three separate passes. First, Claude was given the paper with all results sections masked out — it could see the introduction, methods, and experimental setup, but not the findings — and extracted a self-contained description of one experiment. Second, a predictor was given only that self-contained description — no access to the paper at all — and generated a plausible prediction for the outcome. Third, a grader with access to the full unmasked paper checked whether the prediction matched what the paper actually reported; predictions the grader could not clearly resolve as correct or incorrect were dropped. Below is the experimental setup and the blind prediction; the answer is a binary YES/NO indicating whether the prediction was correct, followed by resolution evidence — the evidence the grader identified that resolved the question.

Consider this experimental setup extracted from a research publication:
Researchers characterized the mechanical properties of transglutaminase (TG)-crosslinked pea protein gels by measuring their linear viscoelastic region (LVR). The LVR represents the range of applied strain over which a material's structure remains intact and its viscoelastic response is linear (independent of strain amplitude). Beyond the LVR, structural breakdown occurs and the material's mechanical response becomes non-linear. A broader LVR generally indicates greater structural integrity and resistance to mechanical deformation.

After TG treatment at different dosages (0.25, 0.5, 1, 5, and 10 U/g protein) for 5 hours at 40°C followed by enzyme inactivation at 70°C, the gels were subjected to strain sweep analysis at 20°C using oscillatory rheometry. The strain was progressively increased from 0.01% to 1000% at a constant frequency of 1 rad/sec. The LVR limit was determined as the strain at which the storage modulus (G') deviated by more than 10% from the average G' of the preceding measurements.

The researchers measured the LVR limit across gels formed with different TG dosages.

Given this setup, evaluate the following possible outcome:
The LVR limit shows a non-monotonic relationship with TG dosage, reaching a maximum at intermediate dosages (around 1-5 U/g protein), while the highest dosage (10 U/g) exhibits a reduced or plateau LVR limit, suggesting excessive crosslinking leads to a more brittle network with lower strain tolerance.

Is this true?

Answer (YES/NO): YES